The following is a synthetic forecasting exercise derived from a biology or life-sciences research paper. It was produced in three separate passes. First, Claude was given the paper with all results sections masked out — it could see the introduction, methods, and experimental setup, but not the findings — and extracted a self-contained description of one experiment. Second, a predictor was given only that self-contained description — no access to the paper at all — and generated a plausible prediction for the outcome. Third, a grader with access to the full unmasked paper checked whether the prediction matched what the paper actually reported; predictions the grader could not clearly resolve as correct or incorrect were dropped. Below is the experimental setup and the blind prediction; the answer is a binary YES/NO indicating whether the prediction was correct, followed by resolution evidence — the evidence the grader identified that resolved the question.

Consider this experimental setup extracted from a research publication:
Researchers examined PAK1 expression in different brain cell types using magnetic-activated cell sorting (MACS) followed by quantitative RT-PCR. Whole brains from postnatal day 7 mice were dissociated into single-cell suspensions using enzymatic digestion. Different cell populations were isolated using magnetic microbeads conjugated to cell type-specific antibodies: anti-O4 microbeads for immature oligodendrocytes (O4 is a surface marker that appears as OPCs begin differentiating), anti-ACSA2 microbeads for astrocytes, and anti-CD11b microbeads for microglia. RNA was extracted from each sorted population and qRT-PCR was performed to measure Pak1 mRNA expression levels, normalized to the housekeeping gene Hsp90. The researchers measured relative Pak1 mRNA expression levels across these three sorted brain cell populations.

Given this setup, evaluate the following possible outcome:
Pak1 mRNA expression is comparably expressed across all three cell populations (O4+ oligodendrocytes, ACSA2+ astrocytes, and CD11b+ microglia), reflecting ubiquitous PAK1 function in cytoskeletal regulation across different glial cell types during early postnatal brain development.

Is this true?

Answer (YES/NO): NO